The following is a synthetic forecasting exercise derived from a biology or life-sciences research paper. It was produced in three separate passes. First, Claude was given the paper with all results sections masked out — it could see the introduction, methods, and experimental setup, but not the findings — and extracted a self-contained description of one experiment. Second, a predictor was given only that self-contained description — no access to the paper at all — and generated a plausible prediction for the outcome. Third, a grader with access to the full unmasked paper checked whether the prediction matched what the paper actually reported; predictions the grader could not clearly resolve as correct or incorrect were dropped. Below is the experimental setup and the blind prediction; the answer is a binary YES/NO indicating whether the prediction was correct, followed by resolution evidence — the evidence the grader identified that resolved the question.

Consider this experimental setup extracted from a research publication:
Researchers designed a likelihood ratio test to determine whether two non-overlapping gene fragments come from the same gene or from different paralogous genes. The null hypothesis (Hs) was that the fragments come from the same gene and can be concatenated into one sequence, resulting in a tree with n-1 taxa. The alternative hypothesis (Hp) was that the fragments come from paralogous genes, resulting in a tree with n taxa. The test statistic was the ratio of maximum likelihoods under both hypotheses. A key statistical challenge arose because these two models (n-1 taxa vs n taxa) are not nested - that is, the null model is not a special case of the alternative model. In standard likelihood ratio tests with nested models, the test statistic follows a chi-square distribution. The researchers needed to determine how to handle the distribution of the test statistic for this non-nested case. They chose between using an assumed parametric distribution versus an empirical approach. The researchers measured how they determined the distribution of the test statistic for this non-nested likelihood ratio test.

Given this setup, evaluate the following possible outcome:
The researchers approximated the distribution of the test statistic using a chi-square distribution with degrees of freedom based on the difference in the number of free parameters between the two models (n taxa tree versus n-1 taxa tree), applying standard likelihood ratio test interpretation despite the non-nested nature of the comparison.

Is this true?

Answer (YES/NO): NO